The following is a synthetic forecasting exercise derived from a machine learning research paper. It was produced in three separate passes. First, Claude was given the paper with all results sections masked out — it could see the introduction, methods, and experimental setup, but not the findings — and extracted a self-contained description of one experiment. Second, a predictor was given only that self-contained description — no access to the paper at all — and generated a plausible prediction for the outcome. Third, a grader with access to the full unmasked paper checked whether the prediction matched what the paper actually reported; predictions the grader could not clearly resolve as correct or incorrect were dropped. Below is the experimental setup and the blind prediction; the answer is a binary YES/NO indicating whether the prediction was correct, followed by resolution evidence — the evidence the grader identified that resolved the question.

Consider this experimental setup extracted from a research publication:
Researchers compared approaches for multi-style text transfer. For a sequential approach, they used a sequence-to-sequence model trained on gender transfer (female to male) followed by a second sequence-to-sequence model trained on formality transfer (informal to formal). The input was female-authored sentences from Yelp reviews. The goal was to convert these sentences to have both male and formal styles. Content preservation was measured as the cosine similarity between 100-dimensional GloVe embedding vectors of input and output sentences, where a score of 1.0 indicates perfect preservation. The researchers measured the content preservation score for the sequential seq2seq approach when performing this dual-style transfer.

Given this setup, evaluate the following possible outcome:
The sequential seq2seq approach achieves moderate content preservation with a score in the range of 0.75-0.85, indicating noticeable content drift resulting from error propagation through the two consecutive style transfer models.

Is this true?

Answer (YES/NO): NO